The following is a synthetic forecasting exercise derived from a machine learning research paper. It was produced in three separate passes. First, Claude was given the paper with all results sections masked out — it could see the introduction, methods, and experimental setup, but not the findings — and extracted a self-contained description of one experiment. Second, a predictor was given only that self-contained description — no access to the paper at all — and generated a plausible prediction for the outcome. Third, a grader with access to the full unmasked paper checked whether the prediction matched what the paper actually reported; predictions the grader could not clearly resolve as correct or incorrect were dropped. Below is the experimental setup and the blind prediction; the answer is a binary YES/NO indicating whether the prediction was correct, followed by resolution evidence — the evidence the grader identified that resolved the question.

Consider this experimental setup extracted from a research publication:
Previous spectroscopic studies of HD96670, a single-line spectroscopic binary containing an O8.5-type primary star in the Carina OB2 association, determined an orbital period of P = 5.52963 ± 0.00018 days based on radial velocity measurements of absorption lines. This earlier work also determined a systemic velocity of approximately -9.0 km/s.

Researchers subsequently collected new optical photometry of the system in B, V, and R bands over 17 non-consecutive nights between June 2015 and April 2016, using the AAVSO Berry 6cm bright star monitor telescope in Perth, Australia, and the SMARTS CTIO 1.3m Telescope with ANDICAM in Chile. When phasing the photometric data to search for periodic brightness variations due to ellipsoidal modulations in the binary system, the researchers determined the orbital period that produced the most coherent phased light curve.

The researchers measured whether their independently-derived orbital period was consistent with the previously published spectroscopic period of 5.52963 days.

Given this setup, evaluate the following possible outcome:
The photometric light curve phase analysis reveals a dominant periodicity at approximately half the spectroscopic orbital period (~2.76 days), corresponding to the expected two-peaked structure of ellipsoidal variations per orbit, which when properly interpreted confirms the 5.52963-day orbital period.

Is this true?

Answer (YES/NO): NO